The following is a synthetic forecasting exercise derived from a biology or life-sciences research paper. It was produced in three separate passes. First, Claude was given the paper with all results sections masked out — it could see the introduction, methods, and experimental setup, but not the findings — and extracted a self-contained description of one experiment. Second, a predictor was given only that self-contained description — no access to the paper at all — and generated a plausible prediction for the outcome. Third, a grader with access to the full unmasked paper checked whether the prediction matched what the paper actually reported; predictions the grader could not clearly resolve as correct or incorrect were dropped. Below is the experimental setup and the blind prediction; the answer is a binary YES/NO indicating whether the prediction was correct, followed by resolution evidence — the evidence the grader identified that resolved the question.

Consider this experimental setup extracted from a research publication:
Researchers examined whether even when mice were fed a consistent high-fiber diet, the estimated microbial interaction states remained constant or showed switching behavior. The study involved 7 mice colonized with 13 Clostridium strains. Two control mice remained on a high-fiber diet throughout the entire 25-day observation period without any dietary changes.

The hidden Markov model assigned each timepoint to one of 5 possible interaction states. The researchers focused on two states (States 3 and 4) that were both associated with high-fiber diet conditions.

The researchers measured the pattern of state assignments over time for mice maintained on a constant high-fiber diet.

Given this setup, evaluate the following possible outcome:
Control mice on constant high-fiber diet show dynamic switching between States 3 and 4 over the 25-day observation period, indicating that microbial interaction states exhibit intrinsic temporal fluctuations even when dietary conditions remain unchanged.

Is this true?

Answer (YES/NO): YES